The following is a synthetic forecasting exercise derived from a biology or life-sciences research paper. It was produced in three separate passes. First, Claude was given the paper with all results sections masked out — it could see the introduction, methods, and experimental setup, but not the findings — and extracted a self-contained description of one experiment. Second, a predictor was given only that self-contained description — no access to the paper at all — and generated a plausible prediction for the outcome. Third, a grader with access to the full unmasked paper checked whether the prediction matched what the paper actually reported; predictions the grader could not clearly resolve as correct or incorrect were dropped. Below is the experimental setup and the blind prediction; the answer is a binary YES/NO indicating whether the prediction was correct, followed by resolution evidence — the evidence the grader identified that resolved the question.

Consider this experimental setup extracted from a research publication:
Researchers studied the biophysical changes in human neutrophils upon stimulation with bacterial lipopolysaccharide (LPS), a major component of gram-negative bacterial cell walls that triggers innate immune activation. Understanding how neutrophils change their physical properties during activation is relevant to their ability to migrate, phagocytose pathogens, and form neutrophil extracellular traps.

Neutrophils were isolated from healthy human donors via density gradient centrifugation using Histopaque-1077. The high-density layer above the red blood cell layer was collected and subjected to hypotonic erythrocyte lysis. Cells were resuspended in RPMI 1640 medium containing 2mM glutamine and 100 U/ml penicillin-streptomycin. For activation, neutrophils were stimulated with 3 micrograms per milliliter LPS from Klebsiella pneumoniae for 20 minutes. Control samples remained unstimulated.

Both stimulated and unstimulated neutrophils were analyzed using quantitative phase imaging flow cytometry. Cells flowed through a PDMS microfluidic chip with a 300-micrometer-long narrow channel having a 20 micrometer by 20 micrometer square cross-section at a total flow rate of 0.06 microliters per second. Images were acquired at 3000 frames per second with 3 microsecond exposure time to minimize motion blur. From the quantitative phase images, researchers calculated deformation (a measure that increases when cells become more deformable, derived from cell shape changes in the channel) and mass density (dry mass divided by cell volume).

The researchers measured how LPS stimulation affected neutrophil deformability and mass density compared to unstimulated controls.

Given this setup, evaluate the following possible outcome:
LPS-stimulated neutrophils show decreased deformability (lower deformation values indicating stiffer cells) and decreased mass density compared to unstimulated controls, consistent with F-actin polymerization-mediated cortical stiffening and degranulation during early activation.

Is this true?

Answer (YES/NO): NO